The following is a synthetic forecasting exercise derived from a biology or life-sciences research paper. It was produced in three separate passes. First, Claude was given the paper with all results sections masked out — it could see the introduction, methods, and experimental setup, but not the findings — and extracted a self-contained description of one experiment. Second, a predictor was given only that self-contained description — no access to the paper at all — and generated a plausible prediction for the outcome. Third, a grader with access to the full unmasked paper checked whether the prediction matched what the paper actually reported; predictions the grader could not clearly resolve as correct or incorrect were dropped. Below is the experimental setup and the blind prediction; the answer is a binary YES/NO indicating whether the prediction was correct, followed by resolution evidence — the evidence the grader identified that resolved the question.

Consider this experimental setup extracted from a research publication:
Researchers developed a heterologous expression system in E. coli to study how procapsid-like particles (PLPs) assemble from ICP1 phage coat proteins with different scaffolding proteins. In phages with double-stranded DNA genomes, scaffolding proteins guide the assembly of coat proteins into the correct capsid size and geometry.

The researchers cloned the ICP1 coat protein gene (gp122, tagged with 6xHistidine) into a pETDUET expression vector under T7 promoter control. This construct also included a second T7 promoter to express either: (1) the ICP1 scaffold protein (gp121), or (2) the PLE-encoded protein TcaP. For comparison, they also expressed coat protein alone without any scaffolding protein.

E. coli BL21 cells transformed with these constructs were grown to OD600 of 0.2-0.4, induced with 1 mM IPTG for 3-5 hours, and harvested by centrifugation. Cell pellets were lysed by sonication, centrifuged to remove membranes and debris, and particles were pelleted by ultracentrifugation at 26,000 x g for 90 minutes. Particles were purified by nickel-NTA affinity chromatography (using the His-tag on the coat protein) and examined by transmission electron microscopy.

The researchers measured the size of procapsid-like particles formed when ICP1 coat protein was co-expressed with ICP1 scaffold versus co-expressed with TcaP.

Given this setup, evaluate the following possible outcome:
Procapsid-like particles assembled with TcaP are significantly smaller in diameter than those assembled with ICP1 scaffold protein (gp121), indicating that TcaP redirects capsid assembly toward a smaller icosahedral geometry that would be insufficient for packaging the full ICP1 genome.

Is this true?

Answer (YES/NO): YES